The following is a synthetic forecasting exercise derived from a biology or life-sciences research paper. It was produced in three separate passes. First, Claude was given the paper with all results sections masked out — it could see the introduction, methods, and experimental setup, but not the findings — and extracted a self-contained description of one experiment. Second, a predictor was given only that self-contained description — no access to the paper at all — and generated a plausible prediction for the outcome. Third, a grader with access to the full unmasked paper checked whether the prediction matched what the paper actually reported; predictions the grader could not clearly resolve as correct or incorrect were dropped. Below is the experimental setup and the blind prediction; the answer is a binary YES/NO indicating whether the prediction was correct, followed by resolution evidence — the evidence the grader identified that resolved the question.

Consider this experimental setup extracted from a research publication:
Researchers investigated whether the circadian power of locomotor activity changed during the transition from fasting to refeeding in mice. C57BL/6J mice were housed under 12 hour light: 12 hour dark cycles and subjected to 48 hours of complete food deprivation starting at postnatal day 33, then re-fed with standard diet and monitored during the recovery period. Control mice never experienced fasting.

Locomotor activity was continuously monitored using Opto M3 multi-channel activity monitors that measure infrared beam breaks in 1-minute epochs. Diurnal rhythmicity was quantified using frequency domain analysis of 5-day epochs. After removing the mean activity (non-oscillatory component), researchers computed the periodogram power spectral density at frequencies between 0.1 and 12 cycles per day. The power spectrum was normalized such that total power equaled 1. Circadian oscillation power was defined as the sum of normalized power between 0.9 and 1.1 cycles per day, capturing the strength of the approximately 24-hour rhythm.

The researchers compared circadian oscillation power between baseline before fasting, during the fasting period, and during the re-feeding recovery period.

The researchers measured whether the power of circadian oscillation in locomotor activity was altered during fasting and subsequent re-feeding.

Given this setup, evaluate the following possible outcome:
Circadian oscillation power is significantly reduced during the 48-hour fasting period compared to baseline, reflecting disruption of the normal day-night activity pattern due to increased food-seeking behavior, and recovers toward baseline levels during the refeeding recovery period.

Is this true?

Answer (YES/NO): NO